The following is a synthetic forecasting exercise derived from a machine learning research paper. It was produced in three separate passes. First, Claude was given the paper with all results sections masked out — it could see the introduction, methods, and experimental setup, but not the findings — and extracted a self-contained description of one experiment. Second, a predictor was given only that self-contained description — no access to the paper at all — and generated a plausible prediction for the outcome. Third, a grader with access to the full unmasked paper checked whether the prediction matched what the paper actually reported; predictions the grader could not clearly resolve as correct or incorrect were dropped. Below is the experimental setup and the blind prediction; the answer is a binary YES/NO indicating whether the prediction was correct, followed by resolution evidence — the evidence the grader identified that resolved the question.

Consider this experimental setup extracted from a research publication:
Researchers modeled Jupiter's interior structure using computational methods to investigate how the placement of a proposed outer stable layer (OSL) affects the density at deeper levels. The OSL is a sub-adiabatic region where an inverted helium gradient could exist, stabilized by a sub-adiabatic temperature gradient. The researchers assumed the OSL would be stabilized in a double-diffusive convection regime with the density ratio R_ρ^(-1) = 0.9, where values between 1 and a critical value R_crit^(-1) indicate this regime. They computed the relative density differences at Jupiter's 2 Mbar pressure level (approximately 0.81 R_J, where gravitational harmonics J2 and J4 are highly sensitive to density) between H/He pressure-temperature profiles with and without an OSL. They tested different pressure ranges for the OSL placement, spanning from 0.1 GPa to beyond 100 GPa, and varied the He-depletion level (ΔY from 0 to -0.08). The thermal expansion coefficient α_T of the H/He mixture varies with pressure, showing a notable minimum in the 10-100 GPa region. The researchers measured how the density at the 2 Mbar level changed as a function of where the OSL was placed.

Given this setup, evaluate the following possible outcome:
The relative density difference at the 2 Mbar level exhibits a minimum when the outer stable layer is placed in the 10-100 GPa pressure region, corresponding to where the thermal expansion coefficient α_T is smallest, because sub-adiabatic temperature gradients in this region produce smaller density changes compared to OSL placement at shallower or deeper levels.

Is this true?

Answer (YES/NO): NO